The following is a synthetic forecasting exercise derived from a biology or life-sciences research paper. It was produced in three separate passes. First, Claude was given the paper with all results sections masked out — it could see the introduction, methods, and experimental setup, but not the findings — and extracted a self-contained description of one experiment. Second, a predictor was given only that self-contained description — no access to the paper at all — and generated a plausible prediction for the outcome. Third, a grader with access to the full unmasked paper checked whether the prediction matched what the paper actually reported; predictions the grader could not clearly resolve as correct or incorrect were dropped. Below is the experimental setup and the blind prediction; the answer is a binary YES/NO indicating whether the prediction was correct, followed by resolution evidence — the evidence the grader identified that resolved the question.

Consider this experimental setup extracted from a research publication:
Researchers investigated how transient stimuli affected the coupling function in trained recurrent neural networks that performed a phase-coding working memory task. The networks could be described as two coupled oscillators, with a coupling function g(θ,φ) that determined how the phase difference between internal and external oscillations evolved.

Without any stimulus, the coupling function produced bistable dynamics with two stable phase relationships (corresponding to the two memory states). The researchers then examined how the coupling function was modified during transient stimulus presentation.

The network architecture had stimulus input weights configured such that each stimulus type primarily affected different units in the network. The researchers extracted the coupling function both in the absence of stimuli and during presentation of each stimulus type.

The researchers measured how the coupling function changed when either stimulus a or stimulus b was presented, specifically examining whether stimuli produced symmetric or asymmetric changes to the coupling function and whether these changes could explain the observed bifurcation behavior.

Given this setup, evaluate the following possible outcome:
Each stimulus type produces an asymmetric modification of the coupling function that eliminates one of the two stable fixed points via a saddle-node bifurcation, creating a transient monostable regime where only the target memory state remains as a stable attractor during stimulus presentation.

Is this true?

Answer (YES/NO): YES